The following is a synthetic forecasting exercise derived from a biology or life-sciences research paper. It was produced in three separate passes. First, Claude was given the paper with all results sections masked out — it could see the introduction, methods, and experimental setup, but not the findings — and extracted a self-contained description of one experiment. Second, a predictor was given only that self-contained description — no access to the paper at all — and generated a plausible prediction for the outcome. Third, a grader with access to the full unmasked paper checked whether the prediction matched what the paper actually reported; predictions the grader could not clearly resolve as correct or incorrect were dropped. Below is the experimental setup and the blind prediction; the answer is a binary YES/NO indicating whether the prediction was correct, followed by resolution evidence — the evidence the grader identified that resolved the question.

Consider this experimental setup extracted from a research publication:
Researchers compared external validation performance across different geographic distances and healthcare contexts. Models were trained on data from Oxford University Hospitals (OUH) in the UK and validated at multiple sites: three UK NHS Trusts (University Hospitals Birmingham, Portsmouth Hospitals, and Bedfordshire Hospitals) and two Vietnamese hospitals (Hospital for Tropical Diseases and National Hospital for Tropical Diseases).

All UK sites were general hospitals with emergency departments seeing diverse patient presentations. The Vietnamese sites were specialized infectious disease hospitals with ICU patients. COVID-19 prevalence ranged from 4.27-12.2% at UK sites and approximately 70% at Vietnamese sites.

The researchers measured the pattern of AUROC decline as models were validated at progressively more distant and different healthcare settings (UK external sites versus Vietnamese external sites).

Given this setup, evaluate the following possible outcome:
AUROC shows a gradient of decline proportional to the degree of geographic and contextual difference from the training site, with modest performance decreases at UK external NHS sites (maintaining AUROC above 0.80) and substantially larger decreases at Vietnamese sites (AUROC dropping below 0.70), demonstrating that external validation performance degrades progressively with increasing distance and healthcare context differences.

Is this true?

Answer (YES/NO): NO